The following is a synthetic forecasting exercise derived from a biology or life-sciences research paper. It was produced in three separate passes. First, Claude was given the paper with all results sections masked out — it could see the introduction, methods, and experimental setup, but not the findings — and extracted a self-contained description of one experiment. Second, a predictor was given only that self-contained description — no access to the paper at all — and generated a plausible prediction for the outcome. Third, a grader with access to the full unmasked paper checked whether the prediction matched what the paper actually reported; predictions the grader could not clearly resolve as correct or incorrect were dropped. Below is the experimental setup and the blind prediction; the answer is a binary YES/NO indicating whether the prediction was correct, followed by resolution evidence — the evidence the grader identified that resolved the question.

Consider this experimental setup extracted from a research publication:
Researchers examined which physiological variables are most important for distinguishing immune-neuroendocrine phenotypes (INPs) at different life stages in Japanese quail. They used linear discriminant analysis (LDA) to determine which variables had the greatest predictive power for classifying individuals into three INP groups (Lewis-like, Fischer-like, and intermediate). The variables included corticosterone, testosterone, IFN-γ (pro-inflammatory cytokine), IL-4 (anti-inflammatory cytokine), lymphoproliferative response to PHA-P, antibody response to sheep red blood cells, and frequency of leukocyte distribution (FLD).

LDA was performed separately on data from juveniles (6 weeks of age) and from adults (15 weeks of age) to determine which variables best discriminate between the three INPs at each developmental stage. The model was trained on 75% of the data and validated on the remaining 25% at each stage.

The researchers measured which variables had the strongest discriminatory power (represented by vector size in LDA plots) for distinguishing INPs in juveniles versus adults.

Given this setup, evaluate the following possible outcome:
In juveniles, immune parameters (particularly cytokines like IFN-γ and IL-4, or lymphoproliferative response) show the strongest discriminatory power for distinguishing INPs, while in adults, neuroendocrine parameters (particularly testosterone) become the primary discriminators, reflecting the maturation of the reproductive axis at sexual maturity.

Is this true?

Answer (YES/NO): NO